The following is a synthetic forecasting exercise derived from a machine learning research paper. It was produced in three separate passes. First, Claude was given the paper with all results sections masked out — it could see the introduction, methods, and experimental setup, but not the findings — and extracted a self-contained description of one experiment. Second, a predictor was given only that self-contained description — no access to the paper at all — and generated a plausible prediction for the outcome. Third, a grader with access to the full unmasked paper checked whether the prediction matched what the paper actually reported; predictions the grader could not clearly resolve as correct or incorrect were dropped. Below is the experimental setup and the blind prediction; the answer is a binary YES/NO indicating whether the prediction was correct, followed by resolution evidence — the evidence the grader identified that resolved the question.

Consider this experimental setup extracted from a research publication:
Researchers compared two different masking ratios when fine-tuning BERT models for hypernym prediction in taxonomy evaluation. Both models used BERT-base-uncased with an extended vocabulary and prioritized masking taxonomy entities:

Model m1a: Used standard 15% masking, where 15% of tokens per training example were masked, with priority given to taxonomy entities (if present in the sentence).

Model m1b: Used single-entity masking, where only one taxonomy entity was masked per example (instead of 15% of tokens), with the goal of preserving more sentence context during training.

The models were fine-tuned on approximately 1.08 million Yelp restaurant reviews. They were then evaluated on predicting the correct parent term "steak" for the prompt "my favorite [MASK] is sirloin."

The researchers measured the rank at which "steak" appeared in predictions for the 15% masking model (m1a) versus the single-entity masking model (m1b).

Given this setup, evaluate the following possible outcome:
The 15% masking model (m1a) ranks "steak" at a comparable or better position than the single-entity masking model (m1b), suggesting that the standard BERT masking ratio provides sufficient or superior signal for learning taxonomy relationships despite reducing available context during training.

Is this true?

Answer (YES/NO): YES